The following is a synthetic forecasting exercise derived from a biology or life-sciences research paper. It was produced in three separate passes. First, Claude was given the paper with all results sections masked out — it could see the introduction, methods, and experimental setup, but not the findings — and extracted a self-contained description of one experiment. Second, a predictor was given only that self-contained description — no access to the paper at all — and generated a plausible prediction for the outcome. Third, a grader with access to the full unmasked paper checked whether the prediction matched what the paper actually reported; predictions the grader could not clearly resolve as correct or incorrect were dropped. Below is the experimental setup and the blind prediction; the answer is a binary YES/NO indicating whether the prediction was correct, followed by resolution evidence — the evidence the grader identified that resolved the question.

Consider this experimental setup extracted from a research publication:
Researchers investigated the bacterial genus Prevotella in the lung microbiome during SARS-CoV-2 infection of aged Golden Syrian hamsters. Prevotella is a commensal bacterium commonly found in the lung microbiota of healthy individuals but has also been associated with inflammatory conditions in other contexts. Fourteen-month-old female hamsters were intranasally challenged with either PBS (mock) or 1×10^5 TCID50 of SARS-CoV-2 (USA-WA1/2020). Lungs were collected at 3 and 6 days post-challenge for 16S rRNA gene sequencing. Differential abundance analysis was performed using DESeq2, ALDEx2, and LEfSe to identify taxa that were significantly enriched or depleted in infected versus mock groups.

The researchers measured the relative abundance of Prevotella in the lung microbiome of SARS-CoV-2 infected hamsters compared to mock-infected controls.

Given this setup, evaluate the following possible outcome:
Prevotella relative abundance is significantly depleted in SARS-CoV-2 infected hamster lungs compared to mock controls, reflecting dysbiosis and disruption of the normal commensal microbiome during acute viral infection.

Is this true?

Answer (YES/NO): NO